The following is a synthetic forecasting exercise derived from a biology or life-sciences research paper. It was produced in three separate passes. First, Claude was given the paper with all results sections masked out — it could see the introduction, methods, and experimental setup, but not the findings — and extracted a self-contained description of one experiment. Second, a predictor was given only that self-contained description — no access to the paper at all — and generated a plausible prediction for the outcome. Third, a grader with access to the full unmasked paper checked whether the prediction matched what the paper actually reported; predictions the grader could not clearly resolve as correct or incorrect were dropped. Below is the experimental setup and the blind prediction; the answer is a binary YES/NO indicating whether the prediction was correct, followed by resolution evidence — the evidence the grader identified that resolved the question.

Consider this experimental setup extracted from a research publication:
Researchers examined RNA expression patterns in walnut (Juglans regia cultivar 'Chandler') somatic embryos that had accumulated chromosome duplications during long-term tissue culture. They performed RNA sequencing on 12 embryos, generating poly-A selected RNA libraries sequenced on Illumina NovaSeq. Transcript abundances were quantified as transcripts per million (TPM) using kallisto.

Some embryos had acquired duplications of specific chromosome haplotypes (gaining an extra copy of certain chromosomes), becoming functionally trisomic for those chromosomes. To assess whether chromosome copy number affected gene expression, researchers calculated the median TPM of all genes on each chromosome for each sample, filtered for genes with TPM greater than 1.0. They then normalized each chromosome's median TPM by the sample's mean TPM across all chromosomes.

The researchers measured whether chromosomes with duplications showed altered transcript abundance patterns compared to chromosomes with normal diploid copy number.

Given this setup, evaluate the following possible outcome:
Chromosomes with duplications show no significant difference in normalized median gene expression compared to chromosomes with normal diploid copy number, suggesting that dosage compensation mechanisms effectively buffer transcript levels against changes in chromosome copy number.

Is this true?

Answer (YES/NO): NO